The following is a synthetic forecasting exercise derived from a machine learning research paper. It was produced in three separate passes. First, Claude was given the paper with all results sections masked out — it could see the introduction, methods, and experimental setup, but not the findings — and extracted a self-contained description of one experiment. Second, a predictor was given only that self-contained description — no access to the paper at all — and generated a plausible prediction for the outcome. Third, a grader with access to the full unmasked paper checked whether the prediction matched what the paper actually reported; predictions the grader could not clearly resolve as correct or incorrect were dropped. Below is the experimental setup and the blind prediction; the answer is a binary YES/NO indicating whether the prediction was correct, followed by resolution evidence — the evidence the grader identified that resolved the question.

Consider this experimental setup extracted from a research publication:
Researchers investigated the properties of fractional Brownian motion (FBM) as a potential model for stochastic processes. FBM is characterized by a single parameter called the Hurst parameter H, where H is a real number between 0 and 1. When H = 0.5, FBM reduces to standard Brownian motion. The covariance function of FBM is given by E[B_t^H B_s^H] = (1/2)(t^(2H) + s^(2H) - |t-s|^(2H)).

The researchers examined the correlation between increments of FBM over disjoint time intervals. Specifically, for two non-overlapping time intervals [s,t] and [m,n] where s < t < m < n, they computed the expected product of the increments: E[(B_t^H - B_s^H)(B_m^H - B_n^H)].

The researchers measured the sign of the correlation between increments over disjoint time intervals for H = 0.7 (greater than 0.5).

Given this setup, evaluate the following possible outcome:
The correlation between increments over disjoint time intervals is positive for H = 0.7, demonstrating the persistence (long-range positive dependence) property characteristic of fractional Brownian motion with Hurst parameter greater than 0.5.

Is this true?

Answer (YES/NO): YES